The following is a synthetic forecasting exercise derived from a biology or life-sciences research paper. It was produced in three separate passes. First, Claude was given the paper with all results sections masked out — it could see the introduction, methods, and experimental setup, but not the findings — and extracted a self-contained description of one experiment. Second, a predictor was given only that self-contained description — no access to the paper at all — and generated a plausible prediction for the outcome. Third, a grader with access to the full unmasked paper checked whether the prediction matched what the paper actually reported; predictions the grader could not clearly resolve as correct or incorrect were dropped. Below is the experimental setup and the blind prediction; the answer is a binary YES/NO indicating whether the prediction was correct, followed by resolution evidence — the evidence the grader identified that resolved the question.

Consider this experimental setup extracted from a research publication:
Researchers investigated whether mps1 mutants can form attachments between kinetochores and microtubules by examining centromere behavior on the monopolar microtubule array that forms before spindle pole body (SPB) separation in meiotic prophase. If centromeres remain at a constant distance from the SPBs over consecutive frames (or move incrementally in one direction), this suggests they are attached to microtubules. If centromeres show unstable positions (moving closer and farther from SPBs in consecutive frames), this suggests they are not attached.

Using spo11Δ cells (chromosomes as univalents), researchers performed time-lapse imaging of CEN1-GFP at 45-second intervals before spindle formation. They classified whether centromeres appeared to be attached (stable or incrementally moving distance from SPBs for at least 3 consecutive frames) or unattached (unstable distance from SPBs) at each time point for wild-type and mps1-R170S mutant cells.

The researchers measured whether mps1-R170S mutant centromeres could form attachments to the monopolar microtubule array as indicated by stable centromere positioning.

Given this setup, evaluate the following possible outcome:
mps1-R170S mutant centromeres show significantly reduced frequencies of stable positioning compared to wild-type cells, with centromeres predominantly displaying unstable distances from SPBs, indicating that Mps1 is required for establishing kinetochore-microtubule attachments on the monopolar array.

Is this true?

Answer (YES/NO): NO